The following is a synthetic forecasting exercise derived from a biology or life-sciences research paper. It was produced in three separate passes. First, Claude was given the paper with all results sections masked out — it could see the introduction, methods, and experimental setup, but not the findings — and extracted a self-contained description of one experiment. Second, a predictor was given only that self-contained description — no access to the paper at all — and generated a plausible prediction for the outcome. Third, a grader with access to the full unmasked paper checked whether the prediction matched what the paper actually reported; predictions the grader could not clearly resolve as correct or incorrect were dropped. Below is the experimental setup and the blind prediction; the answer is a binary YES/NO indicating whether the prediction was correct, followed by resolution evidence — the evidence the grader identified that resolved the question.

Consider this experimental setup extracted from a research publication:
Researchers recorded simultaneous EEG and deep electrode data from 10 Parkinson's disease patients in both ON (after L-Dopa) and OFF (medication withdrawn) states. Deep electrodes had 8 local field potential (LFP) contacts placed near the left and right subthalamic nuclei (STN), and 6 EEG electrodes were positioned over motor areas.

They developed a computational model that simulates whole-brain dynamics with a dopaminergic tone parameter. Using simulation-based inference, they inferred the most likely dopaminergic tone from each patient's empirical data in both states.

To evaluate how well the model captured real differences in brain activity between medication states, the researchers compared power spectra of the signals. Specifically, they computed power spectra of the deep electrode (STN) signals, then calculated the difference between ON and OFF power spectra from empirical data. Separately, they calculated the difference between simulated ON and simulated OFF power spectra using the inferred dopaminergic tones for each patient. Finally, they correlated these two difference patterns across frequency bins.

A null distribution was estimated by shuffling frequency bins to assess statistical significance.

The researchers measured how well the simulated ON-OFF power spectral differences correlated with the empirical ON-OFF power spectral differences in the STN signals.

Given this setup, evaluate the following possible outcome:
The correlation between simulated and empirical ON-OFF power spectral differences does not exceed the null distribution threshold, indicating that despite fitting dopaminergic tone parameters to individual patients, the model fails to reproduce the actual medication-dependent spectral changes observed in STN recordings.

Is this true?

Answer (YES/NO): NO